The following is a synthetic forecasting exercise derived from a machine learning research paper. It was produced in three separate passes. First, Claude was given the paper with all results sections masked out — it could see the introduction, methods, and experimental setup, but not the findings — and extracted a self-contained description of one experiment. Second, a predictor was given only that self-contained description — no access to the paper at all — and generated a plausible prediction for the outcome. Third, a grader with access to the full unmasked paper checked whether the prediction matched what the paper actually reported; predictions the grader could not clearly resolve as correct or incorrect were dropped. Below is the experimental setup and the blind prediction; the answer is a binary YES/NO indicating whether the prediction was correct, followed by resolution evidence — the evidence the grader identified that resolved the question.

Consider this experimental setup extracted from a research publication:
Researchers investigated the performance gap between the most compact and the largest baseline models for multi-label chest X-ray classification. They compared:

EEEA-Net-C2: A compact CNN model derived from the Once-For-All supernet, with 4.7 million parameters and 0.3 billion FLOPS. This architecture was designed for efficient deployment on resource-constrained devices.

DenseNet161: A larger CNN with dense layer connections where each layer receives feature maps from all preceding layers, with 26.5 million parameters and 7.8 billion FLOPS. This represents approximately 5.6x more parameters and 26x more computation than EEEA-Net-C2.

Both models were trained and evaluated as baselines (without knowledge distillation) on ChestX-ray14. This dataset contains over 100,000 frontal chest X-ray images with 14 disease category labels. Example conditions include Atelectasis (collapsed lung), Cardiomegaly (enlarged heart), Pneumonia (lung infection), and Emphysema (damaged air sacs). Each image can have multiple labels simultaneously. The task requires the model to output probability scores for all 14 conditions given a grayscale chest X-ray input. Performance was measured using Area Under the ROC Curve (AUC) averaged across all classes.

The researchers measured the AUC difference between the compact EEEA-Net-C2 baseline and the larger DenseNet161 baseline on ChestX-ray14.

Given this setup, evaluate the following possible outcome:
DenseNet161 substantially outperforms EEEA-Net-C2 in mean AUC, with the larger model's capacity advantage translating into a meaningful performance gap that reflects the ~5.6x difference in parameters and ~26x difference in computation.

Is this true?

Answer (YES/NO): NO